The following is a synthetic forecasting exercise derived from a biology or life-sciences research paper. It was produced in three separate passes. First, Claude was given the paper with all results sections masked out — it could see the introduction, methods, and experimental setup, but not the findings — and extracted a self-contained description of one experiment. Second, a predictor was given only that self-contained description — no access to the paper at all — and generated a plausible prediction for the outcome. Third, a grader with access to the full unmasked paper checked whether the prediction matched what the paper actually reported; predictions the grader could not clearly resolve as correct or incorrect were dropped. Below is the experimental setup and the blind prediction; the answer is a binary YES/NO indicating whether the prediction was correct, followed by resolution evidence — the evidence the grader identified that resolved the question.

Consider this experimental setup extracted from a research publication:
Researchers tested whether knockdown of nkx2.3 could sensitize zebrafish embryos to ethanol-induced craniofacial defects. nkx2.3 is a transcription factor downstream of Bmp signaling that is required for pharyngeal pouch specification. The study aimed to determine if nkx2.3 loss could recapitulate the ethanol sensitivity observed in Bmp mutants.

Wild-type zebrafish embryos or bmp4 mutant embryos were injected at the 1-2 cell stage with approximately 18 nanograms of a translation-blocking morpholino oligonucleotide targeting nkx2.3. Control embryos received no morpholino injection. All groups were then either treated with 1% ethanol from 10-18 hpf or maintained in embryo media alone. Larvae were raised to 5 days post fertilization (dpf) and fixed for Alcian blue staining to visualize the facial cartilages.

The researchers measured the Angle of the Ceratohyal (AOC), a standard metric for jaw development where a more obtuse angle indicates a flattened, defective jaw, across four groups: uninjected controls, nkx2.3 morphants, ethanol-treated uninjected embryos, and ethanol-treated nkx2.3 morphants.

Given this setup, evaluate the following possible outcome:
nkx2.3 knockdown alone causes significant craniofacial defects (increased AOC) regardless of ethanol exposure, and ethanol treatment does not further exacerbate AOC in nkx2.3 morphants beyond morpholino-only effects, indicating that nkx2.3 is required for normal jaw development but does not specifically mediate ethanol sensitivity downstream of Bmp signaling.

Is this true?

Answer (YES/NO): YES